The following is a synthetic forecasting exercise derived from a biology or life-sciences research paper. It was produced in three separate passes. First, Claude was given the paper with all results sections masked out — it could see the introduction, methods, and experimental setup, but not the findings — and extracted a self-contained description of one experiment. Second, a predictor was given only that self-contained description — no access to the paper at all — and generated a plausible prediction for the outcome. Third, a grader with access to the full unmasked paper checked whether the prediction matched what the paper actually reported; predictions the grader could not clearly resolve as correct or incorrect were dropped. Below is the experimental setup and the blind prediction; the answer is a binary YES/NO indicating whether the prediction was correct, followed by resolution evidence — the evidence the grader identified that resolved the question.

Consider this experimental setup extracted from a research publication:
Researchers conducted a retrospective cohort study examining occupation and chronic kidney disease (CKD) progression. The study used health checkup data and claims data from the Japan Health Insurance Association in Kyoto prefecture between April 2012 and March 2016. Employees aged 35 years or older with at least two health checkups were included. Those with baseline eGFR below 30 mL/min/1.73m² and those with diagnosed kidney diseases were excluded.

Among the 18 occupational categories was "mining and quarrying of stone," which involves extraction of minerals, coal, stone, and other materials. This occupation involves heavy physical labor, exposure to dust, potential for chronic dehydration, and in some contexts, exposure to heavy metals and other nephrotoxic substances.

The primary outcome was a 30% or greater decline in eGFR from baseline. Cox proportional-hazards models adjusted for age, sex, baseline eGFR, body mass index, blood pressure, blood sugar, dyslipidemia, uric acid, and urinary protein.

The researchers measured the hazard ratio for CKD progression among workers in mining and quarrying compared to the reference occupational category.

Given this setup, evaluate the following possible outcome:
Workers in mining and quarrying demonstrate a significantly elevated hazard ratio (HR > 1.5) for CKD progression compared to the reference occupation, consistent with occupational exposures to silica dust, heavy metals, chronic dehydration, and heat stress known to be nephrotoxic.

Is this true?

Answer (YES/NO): NO